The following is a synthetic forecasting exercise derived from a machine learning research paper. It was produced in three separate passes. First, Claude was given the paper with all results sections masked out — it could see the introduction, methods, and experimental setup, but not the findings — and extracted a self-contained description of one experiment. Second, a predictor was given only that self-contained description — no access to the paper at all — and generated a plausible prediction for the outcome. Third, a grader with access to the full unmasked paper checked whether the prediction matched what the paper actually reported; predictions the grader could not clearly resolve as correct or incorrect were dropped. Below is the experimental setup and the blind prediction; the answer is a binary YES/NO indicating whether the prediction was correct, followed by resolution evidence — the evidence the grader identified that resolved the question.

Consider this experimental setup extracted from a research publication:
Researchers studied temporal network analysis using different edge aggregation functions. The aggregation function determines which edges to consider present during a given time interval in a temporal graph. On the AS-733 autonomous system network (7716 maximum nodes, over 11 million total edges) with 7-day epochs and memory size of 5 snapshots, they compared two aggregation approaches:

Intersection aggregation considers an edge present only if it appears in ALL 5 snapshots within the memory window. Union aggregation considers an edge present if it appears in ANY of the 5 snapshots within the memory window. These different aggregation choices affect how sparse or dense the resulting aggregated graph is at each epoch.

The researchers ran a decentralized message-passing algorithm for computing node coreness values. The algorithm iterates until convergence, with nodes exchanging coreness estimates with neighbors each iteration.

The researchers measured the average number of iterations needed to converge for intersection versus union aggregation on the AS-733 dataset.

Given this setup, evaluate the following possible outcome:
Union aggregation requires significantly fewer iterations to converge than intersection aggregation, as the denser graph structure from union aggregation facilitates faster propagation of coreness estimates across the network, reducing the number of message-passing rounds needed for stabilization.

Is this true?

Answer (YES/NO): NO